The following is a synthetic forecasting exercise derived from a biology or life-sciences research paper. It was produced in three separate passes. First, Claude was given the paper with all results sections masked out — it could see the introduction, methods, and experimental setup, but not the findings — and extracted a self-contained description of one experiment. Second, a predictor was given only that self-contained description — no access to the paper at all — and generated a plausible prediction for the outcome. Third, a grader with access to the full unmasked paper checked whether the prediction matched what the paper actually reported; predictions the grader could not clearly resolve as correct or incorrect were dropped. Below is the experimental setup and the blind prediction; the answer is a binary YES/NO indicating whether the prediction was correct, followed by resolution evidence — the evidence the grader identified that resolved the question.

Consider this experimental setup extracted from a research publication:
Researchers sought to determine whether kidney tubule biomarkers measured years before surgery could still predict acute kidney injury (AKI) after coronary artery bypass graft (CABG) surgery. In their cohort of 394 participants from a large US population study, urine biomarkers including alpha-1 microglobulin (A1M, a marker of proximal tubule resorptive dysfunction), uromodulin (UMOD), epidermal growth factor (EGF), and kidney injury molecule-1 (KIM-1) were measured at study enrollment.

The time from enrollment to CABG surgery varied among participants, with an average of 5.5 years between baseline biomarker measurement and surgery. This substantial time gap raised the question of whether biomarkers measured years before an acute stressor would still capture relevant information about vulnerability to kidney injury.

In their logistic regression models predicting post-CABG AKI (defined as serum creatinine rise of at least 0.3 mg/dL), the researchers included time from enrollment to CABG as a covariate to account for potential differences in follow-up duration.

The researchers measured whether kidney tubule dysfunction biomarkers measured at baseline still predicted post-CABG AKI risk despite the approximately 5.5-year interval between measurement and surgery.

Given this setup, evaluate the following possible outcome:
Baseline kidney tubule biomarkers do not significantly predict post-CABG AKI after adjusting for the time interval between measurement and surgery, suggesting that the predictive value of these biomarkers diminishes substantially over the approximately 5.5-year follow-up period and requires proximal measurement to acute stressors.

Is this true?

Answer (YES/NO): NO